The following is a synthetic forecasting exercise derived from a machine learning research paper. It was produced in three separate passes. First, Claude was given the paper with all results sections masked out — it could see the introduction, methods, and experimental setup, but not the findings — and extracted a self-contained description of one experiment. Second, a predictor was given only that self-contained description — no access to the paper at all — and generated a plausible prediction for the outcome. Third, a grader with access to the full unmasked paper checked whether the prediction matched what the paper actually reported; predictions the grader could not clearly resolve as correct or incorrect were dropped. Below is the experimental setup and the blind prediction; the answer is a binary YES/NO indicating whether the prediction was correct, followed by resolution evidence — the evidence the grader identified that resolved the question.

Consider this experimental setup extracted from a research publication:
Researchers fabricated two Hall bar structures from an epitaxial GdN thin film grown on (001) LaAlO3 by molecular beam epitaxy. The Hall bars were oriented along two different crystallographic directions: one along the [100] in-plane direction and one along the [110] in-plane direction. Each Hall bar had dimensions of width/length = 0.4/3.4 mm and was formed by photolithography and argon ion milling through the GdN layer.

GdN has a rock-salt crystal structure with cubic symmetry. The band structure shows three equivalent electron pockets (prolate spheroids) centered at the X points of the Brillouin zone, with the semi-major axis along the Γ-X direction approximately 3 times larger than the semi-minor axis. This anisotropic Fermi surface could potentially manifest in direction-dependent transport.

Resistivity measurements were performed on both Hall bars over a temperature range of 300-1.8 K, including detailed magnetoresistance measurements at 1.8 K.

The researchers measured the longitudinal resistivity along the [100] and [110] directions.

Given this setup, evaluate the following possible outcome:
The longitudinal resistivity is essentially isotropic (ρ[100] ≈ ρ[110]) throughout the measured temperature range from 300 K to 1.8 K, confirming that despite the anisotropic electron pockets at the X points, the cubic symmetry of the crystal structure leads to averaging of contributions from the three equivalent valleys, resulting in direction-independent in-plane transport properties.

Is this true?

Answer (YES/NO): YES